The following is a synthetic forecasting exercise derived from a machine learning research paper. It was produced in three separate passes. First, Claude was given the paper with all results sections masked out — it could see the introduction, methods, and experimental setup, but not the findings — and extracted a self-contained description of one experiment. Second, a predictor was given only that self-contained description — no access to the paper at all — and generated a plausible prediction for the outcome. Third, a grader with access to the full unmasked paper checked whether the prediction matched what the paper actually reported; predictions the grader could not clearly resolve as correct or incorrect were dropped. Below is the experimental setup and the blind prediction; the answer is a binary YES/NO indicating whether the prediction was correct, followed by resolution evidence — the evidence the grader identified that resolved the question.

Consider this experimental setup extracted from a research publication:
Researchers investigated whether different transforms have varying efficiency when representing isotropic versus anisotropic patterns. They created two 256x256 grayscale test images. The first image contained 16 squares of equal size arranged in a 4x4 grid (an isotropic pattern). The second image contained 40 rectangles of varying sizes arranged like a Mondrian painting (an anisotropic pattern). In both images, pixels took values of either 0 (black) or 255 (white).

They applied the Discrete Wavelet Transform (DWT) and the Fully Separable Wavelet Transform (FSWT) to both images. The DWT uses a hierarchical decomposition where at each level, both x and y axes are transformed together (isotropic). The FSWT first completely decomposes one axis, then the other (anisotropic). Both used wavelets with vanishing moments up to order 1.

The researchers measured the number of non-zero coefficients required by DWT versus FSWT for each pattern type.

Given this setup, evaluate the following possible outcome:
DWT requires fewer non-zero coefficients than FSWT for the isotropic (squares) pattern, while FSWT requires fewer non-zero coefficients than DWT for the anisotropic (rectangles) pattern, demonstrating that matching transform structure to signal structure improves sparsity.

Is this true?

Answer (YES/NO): NO